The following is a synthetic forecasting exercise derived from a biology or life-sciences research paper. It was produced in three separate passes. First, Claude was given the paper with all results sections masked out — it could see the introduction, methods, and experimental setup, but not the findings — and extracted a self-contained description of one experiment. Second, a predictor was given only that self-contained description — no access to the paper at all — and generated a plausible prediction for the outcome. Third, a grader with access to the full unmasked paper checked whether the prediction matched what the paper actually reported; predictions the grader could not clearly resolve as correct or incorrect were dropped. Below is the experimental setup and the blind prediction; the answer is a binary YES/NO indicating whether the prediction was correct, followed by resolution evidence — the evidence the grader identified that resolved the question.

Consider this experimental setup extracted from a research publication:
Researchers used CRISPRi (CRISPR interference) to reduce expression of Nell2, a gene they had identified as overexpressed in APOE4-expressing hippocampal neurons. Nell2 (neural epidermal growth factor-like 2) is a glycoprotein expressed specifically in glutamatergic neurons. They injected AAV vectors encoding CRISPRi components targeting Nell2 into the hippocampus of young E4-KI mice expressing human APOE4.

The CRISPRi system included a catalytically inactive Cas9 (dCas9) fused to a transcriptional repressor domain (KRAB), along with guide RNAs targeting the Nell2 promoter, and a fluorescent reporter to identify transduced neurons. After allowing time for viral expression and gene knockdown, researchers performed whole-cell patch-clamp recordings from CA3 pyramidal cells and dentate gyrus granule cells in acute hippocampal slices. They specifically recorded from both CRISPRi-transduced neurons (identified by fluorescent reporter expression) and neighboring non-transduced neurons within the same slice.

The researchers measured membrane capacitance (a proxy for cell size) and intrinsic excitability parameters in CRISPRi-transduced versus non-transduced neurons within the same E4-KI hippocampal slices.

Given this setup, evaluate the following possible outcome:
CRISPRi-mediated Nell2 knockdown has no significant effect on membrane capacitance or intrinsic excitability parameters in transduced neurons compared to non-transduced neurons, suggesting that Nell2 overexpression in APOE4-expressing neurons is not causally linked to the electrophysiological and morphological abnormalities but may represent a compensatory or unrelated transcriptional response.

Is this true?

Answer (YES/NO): NO